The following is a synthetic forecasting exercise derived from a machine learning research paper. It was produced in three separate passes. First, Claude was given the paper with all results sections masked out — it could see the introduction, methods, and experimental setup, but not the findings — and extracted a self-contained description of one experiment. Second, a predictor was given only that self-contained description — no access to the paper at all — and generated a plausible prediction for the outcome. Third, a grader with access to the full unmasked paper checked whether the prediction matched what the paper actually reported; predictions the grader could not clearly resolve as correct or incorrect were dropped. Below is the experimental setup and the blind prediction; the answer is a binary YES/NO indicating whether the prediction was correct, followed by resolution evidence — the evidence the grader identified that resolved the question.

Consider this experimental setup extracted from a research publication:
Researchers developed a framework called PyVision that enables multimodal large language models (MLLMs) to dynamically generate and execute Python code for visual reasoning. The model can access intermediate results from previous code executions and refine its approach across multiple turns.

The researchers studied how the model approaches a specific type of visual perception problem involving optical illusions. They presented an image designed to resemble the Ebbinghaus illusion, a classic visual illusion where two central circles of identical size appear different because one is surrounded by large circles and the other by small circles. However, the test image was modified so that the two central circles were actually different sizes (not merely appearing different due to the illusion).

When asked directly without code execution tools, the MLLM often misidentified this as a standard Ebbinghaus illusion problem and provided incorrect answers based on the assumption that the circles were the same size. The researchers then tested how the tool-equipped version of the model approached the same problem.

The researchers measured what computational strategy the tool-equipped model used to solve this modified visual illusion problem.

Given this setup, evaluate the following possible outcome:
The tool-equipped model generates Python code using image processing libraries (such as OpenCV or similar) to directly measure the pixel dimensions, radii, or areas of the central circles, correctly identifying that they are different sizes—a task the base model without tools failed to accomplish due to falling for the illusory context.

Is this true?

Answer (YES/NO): NO